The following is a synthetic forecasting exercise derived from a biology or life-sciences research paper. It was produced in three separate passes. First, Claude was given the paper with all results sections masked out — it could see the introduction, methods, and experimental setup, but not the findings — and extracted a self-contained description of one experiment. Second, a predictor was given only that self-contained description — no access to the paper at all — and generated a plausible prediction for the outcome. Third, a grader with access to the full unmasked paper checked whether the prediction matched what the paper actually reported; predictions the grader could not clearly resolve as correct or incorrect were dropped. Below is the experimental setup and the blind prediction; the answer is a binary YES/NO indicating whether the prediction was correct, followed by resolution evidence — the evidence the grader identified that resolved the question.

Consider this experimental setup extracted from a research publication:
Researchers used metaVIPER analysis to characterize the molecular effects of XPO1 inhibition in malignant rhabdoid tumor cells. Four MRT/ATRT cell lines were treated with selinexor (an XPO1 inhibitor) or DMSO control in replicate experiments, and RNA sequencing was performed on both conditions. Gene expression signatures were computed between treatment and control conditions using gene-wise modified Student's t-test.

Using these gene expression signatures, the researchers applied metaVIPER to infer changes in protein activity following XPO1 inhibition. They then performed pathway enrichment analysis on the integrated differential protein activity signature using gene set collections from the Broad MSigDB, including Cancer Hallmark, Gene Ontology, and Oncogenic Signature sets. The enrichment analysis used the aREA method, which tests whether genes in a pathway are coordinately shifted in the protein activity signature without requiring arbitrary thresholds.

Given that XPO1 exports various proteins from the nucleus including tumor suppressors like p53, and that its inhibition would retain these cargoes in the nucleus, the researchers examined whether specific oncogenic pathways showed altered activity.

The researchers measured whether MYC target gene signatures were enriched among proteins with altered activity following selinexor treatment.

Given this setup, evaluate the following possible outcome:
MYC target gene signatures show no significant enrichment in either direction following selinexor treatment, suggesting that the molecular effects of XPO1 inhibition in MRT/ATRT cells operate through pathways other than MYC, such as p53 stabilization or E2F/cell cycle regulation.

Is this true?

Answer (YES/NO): NO